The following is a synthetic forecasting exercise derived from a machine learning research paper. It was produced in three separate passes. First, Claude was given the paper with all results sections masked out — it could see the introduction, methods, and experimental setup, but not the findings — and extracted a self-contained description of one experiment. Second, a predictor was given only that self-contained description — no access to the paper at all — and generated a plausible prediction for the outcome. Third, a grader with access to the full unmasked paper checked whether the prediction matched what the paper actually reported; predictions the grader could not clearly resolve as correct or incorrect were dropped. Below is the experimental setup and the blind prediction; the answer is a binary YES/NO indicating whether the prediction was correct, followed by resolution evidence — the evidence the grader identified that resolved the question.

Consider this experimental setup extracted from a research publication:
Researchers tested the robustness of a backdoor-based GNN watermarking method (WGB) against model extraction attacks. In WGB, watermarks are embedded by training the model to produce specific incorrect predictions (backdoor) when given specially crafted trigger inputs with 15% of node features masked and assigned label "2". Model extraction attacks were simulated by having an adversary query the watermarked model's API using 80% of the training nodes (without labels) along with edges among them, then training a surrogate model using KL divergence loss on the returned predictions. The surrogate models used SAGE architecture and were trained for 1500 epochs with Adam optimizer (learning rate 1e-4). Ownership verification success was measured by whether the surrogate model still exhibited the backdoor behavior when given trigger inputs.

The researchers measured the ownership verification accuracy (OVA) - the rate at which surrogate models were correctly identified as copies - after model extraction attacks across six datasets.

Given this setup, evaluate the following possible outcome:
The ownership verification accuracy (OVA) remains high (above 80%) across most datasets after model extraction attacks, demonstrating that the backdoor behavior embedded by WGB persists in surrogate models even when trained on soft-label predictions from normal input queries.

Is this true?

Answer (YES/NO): NO